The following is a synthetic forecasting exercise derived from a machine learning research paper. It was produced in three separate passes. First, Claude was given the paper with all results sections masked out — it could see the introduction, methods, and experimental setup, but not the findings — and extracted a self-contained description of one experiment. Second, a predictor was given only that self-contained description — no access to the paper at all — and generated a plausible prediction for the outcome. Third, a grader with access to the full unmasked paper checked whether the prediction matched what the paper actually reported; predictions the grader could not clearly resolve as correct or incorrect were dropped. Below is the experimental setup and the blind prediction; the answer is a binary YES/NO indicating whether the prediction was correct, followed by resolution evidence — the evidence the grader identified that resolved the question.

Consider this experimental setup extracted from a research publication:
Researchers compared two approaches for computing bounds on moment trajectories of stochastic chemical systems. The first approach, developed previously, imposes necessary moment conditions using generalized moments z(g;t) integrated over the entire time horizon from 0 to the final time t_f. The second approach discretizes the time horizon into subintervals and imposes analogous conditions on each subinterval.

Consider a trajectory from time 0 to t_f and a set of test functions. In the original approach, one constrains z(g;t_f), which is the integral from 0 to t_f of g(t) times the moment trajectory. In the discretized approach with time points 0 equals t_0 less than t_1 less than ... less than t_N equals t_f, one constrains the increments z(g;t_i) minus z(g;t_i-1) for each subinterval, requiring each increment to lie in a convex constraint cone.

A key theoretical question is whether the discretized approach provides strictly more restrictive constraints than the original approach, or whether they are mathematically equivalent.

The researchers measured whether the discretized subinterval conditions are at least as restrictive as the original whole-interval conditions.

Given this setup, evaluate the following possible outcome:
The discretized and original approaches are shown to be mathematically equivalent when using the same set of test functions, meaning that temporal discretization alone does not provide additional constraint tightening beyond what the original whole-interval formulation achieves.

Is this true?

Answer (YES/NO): NO